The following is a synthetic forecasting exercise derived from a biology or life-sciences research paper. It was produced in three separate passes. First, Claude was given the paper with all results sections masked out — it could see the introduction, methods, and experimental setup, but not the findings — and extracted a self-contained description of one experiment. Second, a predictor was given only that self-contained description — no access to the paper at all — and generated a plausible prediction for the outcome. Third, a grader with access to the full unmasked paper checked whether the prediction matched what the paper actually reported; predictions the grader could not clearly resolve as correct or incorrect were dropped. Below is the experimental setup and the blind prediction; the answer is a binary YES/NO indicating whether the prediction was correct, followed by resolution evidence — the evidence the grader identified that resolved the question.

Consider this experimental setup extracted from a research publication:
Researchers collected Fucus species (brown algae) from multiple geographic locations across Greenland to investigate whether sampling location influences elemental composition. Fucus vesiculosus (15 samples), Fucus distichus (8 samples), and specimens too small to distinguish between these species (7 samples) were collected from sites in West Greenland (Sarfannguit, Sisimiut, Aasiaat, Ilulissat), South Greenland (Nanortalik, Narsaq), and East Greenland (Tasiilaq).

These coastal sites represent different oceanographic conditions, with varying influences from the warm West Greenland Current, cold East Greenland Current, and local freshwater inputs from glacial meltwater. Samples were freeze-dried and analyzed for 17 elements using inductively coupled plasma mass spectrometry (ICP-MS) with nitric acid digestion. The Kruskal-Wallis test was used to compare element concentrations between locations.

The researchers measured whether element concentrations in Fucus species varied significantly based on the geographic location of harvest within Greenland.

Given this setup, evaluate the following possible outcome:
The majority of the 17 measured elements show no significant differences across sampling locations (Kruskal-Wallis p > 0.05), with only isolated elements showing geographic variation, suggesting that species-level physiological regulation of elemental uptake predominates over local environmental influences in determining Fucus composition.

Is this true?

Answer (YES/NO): NO